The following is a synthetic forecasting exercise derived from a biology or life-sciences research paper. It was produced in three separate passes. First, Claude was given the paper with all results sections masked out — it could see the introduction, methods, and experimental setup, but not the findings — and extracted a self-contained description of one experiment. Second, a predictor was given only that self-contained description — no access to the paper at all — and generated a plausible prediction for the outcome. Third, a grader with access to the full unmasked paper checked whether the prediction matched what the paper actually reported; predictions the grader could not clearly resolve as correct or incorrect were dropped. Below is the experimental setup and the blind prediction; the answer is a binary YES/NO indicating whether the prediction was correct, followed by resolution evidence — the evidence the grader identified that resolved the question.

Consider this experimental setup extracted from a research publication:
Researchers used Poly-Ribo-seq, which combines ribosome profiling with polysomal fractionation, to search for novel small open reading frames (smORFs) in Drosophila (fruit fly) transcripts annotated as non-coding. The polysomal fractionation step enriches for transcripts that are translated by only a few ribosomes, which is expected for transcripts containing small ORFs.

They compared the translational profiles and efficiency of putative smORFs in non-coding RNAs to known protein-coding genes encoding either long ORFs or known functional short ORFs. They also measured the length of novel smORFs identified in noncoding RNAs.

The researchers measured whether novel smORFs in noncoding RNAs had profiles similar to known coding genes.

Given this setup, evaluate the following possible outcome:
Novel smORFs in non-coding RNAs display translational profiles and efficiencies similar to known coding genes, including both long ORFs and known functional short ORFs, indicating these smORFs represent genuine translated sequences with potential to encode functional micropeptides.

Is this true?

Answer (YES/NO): NO